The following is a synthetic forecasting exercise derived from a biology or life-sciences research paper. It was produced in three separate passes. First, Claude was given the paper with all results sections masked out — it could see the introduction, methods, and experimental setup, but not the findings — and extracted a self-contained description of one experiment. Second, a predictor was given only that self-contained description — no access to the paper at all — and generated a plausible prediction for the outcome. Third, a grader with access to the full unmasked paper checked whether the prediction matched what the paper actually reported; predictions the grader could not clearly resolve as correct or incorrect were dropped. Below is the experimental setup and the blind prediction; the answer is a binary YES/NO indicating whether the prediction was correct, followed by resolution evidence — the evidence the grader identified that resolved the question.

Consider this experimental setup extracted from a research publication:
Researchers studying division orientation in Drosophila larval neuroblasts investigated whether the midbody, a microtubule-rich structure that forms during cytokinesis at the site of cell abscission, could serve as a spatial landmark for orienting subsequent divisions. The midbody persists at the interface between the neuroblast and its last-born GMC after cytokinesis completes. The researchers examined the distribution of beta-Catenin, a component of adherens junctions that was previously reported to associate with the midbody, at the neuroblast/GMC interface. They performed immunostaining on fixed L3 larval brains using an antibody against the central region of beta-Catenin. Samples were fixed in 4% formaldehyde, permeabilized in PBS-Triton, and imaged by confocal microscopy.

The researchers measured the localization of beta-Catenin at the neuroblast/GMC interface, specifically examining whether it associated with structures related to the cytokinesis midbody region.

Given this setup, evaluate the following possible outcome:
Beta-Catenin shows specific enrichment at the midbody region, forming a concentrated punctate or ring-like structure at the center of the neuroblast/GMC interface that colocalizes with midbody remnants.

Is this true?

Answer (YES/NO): NO